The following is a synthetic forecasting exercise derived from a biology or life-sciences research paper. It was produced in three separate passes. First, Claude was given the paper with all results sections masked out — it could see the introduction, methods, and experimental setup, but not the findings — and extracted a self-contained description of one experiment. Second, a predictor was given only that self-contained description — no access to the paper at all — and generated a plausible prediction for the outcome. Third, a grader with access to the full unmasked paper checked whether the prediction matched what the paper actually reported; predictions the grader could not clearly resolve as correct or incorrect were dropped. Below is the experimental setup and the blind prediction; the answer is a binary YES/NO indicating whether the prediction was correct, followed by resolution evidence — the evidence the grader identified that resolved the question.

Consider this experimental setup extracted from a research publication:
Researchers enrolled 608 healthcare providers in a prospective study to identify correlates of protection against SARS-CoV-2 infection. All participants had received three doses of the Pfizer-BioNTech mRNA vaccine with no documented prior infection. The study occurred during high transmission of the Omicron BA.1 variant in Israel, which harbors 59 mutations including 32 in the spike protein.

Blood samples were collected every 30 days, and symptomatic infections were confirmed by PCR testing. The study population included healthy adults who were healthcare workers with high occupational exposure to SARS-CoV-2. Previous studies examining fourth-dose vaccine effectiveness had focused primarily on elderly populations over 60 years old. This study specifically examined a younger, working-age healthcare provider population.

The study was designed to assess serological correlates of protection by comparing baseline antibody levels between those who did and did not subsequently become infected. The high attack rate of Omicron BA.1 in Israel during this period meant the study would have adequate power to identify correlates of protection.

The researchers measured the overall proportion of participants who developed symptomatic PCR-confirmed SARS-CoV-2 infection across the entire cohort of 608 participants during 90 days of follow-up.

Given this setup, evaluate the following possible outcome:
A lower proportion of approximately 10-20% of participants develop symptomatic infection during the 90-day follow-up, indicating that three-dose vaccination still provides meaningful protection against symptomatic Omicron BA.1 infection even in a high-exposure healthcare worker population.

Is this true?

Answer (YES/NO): NO